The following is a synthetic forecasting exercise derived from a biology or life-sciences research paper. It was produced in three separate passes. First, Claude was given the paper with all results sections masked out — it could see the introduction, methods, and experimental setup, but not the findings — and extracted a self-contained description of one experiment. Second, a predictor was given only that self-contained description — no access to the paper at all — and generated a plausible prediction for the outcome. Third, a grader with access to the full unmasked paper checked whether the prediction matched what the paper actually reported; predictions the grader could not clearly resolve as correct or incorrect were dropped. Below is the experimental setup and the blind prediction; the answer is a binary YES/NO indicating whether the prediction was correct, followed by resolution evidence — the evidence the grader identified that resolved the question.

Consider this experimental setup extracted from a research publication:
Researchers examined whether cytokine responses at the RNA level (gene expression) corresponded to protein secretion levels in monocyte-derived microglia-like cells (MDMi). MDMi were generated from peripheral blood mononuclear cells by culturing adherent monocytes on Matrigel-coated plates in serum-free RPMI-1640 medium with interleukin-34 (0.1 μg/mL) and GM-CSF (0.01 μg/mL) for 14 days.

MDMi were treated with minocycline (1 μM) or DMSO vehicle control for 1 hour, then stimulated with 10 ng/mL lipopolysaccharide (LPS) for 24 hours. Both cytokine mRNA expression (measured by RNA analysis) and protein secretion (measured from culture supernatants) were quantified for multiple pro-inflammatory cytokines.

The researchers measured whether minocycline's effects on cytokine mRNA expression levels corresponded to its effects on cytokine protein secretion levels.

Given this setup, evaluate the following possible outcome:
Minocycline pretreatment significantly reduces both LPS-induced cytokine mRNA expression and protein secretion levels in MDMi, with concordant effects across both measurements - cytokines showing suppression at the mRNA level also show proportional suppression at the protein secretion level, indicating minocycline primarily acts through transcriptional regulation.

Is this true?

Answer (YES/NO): NO